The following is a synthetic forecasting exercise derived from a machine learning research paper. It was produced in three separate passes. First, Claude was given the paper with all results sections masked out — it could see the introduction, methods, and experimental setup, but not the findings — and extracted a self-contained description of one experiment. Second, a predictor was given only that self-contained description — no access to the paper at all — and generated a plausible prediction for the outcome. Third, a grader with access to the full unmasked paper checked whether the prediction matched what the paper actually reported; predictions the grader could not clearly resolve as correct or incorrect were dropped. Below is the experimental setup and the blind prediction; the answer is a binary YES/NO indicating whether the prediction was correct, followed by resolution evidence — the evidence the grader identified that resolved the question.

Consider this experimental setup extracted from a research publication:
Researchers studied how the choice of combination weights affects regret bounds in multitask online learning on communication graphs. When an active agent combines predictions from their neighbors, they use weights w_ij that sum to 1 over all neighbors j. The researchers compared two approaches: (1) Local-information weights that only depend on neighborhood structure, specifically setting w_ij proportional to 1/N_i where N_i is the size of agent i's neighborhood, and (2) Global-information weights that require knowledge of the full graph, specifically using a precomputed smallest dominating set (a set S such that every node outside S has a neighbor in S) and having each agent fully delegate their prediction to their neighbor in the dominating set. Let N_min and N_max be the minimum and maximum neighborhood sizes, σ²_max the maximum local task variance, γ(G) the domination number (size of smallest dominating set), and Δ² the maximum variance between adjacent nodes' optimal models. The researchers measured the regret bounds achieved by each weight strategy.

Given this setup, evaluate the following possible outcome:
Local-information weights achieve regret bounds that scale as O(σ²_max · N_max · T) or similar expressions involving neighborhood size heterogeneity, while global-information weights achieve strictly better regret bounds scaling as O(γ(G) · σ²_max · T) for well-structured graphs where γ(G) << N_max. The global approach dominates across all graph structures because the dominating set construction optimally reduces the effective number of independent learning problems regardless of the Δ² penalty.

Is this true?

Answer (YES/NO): NO